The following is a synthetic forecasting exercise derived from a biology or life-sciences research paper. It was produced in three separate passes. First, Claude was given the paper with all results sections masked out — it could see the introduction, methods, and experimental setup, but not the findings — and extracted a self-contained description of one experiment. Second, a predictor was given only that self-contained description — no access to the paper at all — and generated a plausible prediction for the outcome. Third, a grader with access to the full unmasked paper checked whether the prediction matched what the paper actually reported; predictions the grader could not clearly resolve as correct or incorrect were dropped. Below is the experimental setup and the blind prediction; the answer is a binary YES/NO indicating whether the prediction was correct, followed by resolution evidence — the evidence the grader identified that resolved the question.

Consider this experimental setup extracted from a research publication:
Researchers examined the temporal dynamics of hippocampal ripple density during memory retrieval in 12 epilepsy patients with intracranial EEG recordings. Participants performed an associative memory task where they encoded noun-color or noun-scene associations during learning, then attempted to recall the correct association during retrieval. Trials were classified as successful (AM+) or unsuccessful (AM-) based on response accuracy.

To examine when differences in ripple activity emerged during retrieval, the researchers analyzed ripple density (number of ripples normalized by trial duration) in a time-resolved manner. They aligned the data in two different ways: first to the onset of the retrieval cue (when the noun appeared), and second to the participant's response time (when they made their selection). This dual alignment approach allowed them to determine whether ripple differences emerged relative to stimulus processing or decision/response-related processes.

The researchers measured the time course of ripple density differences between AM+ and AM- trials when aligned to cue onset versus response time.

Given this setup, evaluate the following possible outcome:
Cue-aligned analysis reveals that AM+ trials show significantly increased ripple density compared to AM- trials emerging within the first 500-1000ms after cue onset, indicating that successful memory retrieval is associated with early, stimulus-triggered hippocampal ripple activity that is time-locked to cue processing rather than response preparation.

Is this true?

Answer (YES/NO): NO